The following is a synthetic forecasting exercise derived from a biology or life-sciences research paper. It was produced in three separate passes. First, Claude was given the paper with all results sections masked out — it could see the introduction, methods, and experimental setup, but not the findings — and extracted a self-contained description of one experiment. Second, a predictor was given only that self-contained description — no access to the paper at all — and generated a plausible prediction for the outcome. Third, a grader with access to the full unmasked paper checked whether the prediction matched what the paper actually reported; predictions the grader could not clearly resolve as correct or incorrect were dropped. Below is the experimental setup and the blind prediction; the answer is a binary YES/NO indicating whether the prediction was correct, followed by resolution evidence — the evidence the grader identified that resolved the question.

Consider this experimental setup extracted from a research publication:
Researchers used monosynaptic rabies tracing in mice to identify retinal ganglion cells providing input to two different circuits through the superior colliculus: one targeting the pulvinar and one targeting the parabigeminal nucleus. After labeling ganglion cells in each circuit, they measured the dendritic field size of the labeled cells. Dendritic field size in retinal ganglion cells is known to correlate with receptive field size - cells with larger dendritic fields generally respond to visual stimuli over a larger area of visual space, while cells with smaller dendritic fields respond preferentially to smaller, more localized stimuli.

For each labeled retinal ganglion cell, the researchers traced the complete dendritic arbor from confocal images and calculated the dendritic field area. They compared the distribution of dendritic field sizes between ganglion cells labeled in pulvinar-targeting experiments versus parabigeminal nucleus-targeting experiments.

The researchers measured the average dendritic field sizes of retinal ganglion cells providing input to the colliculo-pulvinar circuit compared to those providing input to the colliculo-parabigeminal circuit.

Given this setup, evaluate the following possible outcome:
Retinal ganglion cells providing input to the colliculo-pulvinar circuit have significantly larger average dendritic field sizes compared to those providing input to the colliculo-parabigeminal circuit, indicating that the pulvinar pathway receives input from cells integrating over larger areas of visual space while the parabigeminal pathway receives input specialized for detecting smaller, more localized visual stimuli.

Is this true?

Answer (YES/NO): NO